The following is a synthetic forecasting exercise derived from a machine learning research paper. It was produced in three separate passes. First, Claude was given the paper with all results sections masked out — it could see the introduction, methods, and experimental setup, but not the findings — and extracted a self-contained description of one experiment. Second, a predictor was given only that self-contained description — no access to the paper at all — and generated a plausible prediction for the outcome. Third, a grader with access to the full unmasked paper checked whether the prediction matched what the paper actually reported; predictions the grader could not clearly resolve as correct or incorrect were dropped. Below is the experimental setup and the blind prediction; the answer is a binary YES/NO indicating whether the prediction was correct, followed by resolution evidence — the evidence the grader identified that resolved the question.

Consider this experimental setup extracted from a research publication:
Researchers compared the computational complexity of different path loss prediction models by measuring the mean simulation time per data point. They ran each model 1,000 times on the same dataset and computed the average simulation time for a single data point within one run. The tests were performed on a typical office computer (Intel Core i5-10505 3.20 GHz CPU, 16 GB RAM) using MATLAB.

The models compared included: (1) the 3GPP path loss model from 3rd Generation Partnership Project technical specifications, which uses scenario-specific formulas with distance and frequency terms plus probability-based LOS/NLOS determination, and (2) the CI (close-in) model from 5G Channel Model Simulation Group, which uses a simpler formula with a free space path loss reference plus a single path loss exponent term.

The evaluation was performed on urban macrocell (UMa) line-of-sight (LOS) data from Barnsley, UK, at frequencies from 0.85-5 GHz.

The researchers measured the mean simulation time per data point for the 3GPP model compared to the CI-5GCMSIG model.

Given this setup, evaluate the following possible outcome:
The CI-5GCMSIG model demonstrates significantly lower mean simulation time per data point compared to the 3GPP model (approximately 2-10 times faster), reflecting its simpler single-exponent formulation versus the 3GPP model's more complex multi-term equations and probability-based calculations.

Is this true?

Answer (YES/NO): YES